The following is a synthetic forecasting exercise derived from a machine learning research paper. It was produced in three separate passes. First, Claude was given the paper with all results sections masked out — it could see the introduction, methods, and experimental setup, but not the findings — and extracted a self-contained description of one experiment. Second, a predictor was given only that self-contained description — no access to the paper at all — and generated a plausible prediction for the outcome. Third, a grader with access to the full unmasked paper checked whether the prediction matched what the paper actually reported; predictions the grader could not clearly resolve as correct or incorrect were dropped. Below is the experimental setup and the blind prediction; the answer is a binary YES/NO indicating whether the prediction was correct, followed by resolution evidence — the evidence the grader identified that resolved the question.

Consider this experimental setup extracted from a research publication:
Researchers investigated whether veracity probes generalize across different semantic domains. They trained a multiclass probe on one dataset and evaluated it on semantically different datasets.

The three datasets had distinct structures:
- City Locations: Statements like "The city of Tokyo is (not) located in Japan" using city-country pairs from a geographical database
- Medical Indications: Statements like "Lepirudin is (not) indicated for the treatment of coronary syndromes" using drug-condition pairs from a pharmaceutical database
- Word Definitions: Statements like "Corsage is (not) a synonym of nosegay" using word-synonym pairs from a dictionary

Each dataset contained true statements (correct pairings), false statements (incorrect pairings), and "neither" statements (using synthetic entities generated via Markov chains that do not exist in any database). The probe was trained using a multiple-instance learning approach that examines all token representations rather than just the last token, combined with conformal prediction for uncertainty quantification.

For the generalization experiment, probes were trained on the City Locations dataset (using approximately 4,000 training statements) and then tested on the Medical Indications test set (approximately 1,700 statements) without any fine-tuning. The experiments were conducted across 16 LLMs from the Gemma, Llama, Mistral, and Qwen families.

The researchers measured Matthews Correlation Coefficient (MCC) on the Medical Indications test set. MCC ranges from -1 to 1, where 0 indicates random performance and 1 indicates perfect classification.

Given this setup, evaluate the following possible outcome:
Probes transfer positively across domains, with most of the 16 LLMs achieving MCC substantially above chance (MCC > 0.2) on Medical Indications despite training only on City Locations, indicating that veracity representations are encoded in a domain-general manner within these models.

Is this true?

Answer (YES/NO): YES